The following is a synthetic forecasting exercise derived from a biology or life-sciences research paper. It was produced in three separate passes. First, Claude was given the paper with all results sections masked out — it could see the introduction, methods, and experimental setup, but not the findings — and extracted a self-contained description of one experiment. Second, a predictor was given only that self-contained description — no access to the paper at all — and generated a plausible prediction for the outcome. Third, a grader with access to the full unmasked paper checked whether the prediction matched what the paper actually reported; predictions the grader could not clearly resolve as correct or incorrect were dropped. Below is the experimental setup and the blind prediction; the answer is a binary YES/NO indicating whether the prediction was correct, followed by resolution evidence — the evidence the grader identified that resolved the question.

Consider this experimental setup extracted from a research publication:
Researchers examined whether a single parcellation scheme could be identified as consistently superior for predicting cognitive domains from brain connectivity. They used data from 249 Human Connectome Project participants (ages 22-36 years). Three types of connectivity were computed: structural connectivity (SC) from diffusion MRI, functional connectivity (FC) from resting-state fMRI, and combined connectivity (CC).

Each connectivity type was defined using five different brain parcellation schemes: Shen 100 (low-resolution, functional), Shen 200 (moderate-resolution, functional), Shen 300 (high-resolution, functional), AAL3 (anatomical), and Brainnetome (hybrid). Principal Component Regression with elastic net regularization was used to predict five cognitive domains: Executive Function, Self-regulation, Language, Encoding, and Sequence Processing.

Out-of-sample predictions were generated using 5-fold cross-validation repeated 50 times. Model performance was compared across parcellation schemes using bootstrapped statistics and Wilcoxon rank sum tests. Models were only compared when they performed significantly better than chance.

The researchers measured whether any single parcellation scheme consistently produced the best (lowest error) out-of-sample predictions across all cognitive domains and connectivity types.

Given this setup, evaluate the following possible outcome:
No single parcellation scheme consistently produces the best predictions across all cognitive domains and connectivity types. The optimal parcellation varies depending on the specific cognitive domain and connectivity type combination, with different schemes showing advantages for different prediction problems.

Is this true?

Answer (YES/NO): YES